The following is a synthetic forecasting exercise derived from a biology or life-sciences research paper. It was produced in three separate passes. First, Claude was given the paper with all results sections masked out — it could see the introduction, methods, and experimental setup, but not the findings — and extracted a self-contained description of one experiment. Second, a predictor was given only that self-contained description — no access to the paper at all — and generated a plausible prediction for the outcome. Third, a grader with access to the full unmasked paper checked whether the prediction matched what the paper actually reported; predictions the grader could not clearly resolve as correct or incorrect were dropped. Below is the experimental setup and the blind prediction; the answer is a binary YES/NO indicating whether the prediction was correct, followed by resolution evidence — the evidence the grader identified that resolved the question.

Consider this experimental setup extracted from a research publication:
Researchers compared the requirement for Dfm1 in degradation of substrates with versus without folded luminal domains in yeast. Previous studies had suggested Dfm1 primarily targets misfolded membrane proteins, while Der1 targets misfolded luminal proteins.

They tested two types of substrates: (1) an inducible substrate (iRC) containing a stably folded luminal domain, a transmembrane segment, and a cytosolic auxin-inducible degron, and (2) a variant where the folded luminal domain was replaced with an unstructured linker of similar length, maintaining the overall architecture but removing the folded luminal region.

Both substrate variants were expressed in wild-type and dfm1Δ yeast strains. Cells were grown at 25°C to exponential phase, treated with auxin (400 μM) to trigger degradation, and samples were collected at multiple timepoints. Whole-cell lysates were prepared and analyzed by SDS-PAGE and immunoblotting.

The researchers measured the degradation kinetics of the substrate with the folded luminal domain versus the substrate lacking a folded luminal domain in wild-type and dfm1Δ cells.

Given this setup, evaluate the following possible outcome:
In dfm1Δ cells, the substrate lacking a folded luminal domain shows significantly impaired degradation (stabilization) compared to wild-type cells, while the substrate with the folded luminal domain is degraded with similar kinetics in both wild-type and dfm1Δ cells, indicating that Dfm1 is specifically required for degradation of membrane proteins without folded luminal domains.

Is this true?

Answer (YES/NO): NO